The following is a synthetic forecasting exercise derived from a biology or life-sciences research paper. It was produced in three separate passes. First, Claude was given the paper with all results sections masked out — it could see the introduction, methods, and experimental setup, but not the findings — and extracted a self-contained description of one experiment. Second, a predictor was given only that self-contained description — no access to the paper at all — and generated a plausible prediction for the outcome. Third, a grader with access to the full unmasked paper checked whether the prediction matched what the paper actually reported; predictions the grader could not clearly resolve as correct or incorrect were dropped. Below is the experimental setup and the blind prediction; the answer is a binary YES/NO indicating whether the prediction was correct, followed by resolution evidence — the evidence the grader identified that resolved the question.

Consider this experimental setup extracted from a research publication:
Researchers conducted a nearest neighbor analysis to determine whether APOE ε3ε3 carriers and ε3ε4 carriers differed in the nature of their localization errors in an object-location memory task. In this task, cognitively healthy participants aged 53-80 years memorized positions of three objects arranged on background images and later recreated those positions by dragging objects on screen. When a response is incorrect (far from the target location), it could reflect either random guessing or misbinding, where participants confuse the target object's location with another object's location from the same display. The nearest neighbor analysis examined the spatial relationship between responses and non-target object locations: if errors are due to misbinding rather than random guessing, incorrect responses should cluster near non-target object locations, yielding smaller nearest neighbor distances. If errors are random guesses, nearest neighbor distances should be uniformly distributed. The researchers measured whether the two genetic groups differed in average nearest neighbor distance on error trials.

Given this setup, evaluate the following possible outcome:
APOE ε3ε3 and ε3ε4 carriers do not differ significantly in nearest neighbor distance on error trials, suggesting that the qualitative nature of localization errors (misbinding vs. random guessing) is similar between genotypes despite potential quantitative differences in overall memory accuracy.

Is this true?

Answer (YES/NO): YES